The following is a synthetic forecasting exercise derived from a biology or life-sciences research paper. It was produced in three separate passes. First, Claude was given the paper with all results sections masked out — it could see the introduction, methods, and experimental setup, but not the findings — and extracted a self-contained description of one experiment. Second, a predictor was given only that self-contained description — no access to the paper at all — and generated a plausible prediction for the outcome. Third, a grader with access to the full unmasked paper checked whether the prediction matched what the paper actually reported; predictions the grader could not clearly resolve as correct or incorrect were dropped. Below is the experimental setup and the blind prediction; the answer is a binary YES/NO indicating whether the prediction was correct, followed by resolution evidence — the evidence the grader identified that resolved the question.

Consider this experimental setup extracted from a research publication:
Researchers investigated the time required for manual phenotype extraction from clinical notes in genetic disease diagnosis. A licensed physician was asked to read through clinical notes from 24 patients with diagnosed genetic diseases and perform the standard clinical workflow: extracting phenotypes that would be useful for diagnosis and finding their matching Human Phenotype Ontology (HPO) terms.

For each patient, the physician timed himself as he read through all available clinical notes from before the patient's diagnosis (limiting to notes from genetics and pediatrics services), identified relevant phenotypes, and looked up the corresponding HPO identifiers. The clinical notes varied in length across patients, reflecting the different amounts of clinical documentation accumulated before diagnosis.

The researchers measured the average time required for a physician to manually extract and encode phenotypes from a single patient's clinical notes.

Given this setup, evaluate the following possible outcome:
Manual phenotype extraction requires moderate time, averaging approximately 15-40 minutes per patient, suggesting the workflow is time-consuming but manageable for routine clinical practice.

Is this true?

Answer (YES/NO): NO